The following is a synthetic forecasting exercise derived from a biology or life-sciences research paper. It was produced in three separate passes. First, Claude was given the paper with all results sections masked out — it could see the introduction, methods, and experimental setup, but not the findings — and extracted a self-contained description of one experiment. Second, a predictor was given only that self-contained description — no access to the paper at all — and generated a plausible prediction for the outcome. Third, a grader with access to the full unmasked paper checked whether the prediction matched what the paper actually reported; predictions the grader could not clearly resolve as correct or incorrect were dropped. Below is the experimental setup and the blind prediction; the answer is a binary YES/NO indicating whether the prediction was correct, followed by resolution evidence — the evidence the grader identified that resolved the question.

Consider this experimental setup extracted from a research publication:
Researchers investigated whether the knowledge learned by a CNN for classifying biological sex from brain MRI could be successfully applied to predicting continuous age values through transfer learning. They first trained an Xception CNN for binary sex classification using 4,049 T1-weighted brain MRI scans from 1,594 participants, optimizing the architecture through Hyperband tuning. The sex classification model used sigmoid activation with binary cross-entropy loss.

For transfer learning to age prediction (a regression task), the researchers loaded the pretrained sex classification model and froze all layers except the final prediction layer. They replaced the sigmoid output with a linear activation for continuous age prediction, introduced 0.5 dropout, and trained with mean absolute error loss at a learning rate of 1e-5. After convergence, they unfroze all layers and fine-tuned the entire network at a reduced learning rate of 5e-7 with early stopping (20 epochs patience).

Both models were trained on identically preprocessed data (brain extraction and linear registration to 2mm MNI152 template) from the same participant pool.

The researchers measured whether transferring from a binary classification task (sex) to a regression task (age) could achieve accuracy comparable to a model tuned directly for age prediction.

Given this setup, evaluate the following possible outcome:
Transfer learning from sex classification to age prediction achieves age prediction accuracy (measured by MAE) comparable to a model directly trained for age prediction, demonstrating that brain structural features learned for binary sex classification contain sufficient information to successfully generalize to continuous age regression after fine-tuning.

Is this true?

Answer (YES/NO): YES